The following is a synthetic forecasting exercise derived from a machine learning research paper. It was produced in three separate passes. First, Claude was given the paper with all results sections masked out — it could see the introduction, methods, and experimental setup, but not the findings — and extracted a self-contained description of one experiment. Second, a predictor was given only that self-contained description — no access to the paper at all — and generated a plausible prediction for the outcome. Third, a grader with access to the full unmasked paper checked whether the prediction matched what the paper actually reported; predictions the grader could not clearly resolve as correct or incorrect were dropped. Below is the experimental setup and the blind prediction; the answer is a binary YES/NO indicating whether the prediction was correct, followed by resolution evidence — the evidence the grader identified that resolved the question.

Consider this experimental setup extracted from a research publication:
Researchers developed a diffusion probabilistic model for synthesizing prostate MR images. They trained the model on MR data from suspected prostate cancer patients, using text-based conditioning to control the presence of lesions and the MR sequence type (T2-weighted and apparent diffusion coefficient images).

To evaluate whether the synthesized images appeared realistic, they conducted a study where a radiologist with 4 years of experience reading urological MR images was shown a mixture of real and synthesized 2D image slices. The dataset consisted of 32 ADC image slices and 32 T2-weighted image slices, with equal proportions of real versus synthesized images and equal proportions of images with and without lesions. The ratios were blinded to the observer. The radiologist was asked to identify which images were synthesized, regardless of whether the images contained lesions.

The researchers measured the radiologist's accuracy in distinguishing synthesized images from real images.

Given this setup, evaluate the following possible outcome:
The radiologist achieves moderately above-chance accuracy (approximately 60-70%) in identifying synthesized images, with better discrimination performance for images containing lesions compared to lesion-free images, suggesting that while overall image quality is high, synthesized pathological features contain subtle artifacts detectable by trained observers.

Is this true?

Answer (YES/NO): NO